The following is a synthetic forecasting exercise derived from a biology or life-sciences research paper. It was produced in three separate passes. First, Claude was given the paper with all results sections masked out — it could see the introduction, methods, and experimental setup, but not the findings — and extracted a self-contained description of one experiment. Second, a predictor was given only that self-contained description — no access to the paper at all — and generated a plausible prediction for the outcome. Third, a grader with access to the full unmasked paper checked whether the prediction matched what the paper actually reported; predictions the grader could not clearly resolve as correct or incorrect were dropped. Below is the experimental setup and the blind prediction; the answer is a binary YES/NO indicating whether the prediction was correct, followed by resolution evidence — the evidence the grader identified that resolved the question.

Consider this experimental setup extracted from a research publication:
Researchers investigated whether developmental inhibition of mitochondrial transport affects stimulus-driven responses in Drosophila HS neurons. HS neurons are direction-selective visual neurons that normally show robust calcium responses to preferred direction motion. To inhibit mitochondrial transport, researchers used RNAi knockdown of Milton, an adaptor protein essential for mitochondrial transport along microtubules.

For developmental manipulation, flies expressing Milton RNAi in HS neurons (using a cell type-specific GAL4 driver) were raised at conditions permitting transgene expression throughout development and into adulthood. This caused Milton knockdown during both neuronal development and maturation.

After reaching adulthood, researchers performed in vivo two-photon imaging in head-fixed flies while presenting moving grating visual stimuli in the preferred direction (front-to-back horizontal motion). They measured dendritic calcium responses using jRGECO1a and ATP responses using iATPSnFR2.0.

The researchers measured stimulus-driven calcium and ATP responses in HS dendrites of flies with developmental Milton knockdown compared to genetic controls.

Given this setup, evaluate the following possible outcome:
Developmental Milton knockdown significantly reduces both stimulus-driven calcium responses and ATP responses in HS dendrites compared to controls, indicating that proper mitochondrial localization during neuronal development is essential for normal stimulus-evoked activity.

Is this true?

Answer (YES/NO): YES